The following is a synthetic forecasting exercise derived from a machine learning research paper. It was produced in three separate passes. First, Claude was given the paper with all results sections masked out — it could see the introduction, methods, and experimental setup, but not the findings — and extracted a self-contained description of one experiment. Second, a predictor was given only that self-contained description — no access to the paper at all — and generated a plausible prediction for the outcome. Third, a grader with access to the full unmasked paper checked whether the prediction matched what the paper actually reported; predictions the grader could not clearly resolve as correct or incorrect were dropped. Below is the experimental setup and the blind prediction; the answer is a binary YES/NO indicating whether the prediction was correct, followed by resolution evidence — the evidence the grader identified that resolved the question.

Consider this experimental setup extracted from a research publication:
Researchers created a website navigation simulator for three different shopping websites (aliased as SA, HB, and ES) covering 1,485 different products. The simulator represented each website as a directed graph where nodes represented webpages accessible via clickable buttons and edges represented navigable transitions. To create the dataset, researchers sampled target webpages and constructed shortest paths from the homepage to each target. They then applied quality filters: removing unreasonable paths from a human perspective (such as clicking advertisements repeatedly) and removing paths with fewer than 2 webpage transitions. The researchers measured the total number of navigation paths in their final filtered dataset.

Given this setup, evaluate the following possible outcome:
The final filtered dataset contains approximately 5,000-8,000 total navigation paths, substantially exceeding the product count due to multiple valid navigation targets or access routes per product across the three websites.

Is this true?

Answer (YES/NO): NO